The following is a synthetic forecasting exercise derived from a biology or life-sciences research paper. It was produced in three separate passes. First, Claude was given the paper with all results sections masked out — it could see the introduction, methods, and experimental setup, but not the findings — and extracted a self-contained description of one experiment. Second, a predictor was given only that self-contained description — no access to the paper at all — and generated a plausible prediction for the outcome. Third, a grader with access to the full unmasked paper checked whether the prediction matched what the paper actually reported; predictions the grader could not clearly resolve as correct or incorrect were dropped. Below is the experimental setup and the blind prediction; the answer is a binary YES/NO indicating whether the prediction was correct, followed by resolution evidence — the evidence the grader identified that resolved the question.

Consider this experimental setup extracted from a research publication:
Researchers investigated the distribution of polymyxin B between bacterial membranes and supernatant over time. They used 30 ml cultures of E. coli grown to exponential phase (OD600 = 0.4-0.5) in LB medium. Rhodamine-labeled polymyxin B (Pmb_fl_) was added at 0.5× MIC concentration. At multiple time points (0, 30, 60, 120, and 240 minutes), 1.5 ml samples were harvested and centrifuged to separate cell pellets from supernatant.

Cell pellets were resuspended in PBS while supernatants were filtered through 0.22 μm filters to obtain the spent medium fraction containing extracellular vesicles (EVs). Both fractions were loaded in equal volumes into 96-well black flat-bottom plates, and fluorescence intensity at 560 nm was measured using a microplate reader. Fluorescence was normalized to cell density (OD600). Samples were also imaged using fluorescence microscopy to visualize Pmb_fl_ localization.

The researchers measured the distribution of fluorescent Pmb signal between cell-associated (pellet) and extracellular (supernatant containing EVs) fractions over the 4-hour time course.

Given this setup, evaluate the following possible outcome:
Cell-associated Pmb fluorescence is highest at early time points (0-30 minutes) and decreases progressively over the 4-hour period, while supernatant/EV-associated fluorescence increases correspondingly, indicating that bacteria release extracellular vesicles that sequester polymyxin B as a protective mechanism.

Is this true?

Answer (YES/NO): YES